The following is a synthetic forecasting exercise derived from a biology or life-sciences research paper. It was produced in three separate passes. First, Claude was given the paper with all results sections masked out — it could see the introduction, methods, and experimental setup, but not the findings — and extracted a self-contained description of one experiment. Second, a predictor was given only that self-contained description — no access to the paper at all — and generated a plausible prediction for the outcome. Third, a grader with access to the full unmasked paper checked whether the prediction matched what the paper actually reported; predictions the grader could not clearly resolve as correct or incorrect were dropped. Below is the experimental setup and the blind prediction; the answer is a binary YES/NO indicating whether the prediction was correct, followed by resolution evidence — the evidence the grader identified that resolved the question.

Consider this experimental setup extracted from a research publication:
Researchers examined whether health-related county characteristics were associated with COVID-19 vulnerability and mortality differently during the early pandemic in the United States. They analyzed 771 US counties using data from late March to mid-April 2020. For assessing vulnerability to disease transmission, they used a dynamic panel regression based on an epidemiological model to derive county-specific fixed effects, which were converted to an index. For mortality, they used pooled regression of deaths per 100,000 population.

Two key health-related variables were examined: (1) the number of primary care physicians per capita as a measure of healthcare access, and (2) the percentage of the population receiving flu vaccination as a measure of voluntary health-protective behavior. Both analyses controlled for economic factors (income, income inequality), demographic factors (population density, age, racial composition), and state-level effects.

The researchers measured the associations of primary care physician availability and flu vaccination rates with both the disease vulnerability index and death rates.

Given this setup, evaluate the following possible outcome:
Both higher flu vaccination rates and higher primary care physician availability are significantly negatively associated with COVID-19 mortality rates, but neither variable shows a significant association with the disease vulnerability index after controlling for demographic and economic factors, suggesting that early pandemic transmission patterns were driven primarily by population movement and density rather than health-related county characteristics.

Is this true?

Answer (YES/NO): YES